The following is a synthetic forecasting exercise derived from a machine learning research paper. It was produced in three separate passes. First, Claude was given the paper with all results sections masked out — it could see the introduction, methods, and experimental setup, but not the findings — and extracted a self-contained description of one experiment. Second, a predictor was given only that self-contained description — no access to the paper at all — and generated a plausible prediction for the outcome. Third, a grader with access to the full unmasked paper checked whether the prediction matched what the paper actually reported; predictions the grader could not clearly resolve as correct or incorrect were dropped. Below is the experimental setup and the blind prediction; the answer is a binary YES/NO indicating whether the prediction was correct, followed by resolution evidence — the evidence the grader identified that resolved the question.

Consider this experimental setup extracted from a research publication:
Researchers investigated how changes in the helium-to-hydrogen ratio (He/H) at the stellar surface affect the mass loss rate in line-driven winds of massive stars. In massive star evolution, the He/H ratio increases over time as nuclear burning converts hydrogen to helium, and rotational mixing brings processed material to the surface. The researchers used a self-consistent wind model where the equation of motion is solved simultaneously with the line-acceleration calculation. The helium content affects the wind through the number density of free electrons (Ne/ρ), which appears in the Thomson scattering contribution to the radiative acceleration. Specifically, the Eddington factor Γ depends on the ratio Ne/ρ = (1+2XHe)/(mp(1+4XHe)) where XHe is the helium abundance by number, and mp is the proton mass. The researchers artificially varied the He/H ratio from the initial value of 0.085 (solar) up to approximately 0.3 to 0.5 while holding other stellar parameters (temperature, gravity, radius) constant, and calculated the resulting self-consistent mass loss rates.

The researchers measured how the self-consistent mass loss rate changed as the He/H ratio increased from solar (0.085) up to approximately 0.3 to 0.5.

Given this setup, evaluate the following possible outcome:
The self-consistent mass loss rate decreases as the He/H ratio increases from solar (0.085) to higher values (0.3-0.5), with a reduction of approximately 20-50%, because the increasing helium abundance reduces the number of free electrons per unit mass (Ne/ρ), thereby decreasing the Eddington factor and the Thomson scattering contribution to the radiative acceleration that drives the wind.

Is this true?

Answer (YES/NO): YES